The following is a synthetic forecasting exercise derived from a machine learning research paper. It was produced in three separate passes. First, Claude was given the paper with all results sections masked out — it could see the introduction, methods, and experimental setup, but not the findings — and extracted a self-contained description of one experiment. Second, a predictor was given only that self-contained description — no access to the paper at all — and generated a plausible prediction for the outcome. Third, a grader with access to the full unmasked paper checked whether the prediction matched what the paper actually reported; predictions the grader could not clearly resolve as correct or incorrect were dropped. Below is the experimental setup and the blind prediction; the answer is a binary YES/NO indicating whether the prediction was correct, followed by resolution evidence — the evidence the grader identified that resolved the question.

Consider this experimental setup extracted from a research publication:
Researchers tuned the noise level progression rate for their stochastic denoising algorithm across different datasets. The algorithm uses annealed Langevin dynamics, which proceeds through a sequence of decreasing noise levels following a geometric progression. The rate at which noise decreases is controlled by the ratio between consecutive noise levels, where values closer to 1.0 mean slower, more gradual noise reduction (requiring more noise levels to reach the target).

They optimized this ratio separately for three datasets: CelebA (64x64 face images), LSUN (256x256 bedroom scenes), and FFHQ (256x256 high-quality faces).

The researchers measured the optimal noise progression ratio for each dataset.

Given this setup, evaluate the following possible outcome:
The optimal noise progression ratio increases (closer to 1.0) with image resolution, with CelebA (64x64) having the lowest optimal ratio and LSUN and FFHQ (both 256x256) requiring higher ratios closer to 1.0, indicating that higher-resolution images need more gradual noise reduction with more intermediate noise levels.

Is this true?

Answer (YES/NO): NO